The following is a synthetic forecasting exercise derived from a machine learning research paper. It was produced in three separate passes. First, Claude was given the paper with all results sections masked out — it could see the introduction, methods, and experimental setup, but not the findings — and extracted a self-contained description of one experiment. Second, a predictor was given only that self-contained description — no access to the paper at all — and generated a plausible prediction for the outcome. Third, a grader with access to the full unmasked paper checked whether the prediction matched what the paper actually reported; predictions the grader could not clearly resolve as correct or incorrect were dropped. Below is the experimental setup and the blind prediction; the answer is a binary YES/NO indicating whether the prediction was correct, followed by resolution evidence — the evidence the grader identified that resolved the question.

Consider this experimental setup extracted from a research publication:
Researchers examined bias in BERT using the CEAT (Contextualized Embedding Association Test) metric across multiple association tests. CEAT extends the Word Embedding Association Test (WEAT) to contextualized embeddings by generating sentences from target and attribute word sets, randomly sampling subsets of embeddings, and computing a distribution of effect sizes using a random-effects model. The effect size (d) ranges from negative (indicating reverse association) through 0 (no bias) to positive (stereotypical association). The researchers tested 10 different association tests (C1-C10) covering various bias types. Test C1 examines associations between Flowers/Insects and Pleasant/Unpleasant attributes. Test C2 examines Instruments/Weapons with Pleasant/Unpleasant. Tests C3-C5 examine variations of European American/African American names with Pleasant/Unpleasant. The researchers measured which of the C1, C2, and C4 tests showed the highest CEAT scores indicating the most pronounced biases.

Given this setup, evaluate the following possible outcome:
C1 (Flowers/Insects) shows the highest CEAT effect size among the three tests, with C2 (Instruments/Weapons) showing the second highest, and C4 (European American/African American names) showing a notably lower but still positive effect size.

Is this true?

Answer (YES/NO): YES